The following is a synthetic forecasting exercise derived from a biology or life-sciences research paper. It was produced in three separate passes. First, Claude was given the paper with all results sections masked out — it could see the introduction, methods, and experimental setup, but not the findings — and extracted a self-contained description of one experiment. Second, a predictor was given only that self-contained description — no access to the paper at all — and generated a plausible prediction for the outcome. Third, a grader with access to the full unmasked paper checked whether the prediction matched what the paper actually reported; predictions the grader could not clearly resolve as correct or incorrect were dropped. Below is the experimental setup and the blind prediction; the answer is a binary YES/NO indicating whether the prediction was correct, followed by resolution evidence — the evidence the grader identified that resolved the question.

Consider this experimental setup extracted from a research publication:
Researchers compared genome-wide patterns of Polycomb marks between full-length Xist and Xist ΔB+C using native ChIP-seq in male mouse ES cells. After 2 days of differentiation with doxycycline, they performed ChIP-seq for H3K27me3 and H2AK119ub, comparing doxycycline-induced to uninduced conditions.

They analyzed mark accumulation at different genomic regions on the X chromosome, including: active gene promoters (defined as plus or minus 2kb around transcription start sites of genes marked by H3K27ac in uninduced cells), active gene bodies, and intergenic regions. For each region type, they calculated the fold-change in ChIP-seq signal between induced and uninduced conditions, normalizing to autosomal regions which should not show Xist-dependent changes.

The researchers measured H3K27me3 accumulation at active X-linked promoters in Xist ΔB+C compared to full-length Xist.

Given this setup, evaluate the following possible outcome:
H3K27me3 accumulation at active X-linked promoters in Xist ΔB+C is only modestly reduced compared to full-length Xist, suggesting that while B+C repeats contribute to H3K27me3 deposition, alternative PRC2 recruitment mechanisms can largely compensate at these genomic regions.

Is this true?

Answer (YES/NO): NO